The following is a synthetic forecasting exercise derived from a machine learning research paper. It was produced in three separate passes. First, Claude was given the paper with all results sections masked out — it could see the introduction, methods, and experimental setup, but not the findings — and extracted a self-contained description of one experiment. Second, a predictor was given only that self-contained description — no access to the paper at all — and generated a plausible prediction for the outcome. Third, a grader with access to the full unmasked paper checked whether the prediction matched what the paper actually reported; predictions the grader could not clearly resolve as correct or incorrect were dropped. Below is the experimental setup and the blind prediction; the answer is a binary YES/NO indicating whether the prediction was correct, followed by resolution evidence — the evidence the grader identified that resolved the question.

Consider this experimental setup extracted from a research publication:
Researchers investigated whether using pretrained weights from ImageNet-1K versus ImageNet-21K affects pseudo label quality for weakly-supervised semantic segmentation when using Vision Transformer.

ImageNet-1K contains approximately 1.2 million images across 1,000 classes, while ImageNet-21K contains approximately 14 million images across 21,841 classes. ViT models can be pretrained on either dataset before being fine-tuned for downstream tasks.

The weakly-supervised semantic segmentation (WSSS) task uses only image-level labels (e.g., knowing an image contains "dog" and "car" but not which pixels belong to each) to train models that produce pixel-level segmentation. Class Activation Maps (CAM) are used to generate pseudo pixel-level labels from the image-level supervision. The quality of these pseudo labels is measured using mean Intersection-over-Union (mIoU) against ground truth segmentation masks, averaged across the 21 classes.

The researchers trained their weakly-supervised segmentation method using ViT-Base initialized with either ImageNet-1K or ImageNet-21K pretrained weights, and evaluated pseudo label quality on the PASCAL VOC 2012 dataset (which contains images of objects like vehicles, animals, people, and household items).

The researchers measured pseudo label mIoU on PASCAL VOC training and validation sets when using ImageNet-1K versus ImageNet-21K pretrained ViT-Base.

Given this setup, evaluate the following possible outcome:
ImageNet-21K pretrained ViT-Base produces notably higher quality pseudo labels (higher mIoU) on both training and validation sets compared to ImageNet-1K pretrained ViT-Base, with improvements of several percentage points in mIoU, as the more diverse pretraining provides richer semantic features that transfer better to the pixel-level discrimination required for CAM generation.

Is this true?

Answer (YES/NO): NO